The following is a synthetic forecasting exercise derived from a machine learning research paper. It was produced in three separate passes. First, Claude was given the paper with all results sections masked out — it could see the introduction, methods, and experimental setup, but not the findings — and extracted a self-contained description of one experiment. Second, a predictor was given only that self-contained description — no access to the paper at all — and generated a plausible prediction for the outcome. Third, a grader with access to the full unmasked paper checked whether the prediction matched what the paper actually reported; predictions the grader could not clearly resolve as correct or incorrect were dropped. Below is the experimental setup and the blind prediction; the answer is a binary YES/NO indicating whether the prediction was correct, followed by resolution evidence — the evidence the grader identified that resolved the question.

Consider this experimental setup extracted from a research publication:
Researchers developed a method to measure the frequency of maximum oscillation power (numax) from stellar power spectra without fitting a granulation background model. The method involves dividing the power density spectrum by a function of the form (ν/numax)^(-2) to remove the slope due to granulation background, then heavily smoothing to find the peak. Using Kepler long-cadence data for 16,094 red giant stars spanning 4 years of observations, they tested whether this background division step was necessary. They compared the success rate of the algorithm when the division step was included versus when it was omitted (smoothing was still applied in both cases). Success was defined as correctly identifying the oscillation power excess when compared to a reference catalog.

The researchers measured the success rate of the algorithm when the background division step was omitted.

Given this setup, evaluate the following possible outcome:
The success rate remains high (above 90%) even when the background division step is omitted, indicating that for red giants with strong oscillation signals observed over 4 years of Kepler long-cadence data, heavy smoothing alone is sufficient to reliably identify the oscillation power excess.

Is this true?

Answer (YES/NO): NO